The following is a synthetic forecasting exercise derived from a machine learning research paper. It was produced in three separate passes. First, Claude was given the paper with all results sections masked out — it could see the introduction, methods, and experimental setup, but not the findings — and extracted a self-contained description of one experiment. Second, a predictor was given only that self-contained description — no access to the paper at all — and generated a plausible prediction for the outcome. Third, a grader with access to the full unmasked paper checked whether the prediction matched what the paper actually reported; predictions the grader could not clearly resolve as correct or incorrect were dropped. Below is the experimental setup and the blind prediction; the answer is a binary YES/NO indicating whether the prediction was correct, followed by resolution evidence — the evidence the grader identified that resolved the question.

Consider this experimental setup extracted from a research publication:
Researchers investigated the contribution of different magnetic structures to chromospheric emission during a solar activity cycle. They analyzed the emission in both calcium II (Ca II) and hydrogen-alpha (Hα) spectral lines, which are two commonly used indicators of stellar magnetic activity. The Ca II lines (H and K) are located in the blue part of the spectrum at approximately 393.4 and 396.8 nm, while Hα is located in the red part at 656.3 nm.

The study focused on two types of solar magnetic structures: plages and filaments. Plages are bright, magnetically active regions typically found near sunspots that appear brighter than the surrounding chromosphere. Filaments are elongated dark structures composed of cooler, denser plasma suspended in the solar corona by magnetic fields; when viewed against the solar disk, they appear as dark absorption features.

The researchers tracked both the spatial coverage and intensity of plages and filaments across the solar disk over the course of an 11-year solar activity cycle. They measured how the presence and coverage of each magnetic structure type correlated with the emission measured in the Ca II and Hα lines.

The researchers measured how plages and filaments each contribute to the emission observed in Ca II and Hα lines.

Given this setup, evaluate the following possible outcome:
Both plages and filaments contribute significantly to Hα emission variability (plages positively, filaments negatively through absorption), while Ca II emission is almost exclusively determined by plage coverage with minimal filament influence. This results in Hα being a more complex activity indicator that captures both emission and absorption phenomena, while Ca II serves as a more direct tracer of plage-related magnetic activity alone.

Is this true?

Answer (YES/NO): YES